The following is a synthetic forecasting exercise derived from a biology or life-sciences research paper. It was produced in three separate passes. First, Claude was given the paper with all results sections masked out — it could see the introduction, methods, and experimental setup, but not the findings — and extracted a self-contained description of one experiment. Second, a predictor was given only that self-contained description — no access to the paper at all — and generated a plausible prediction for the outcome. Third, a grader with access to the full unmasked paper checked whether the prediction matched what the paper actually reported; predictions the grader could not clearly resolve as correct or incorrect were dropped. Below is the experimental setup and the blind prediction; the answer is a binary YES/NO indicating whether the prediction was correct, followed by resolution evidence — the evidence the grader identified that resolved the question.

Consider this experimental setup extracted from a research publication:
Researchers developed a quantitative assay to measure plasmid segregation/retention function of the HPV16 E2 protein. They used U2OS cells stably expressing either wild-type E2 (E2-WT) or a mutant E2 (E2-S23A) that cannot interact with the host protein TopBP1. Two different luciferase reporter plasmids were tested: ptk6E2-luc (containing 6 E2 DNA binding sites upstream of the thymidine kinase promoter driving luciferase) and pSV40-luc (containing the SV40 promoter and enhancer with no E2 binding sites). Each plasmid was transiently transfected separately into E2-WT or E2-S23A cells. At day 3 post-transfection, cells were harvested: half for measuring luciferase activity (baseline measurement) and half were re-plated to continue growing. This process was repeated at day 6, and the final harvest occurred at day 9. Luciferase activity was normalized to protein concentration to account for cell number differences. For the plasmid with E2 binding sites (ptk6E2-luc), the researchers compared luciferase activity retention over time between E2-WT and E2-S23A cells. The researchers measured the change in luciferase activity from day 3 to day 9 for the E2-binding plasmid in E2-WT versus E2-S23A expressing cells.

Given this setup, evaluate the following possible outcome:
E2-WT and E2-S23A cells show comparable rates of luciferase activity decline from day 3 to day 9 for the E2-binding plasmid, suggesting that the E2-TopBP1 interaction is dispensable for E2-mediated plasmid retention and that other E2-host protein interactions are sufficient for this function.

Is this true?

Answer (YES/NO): NO